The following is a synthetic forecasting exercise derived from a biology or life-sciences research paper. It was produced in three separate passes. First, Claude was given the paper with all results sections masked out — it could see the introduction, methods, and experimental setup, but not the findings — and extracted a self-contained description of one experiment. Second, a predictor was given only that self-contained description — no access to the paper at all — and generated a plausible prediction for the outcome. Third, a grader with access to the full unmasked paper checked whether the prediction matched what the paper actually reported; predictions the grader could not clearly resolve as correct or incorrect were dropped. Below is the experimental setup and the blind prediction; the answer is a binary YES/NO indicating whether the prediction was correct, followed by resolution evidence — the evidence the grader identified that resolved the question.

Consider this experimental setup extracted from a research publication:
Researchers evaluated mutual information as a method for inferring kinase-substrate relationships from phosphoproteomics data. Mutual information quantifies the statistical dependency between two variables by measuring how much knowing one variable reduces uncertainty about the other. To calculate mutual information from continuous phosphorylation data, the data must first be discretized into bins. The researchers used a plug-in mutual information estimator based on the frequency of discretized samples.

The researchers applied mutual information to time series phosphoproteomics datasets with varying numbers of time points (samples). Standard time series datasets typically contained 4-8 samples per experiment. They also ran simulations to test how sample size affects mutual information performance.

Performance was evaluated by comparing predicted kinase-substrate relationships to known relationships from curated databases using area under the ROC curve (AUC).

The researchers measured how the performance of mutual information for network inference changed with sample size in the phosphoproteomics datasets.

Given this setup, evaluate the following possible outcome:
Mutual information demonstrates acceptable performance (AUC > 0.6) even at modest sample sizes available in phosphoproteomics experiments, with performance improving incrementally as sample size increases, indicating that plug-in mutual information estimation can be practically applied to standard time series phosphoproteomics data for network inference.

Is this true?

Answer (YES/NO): NO